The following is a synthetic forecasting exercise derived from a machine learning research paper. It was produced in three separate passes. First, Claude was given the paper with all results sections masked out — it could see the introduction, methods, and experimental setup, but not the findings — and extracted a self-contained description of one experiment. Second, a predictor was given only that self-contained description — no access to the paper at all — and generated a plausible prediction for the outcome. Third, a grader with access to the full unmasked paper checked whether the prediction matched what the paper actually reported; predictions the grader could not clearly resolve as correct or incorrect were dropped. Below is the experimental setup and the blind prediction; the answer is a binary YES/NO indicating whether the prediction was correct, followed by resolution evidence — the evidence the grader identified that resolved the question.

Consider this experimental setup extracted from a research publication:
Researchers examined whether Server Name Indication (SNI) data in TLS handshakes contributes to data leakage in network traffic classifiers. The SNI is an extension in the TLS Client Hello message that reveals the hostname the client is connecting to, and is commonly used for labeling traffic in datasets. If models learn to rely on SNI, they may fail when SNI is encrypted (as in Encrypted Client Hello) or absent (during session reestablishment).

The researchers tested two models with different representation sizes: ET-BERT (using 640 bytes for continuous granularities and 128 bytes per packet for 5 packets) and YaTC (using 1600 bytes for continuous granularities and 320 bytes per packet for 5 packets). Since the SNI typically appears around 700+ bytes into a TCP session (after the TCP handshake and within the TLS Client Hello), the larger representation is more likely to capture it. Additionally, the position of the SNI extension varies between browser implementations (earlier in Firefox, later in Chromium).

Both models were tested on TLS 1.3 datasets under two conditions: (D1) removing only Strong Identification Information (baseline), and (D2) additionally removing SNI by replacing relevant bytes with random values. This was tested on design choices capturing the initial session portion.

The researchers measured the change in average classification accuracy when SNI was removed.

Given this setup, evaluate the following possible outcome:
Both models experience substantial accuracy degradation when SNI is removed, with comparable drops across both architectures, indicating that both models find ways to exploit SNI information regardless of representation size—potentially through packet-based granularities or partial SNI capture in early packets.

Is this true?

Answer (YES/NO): NO